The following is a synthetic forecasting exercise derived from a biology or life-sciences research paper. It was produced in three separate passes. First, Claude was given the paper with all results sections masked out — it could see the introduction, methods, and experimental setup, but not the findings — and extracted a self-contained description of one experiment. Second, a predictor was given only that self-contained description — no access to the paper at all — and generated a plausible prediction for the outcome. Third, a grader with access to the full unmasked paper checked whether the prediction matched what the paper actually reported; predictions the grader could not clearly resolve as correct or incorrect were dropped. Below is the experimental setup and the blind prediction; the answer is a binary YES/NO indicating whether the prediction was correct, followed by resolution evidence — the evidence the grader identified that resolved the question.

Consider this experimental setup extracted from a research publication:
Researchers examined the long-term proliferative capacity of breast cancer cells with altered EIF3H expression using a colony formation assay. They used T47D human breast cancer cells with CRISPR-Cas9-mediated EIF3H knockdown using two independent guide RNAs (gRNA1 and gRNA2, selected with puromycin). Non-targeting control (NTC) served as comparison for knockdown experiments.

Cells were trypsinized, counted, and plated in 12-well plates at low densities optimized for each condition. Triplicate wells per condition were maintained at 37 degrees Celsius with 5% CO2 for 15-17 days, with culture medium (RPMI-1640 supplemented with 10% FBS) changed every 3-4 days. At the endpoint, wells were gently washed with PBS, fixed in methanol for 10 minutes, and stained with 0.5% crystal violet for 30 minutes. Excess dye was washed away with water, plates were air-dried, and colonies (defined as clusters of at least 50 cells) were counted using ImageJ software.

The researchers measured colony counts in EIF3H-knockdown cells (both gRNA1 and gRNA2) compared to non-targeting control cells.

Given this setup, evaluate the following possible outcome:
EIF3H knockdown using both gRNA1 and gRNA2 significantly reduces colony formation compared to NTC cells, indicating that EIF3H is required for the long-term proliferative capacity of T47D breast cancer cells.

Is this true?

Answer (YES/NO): YES